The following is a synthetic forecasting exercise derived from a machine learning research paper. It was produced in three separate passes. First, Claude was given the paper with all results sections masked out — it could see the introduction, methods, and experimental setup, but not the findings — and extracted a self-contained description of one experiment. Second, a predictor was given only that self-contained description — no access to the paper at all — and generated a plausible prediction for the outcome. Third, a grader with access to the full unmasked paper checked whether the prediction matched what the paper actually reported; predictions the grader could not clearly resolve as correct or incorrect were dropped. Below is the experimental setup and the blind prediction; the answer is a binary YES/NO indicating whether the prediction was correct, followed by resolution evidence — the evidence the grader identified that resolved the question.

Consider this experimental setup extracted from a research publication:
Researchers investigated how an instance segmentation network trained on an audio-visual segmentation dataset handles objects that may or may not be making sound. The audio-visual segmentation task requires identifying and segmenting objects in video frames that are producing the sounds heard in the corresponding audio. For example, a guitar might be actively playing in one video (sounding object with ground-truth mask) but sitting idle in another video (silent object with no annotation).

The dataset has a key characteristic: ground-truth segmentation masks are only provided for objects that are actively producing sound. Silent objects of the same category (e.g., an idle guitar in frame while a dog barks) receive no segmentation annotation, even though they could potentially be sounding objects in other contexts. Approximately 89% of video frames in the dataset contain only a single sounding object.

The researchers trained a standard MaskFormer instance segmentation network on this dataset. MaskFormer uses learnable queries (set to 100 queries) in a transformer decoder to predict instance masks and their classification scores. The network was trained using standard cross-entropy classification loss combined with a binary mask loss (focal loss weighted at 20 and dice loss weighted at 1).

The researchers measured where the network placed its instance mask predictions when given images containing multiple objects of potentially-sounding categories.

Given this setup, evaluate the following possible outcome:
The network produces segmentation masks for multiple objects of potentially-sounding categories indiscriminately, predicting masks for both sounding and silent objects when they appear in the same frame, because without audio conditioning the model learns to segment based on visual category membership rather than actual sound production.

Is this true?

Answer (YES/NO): NO